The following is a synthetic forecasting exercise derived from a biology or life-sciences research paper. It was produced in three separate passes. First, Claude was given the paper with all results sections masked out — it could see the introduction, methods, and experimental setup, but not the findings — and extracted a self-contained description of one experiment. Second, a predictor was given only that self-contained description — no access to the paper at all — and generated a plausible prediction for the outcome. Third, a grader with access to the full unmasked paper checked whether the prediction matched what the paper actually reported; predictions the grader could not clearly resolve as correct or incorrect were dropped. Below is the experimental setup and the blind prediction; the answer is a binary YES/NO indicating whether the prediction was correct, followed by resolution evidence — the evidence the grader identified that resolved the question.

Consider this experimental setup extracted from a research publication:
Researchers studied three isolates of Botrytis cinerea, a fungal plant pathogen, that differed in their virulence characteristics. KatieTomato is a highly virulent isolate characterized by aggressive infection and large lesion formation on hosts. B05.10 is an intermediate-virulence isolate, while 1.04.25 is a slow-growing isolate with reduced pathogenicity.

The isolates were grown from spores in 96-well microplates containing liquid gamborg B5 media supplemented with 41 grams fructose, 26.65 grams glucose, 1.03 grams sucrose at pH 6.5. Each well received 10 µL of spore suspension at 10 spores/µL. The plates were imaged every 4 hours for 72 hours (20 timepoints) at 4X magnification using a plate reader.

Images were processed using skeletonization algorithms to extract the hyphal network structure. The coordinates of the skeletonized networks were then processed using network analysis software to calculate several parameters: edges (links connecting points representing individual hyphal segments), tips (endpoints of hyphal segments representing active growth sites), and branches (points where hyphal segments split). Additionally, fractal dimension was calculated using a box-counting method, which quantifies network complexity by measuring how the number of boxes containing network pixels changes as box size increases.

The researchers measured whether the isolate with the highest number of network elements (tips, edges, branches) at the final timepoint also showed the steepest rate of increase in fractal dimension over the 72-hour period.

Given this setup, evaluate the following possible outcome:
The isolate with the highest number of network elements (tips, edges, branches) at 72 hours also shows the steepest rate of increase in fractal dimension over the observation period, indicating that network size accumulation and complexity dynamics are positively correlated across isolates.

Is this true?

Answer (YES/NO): NO